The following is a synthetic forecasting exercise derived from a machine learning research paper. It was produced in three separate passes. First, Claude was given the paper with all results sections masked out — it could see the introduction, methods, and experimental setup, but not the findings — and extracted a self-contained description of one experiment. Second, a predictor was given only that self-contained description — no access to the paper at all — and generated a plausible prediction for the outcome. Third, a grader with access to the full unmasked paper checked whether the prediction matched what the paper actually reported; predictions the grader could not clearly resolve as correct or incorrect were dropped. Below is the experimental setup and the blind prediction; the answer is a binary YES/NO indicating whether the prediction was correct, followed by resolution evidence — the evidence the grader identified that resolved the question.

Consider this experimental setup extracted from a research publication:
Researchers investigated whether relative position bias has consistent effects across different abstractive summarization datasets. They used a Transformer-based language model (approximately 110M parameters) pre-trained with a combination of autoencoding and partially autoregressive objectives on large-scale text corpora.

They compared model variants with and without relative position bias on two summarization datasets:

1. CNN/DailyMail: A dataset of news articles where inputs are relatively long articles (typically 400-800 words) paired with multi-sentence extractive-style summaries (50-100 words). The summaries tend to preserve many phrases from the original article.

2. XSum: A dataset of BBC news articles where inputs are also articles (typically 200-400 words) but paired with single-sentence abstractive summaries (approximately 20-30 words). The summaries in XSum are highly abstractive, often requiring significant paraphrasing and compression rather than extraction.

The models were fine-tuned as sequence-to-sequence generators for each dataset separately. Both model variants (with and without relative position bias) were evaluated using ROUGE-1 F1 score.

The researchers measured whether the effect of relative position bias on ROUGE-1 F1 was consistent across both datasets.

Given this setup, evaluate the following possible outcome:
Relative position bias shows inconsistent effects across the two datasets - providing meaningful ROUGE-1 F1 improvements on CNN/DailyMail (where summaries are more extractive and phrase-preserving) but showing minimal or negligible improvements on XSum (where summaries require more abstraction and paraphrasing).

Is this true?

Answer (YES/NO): NO